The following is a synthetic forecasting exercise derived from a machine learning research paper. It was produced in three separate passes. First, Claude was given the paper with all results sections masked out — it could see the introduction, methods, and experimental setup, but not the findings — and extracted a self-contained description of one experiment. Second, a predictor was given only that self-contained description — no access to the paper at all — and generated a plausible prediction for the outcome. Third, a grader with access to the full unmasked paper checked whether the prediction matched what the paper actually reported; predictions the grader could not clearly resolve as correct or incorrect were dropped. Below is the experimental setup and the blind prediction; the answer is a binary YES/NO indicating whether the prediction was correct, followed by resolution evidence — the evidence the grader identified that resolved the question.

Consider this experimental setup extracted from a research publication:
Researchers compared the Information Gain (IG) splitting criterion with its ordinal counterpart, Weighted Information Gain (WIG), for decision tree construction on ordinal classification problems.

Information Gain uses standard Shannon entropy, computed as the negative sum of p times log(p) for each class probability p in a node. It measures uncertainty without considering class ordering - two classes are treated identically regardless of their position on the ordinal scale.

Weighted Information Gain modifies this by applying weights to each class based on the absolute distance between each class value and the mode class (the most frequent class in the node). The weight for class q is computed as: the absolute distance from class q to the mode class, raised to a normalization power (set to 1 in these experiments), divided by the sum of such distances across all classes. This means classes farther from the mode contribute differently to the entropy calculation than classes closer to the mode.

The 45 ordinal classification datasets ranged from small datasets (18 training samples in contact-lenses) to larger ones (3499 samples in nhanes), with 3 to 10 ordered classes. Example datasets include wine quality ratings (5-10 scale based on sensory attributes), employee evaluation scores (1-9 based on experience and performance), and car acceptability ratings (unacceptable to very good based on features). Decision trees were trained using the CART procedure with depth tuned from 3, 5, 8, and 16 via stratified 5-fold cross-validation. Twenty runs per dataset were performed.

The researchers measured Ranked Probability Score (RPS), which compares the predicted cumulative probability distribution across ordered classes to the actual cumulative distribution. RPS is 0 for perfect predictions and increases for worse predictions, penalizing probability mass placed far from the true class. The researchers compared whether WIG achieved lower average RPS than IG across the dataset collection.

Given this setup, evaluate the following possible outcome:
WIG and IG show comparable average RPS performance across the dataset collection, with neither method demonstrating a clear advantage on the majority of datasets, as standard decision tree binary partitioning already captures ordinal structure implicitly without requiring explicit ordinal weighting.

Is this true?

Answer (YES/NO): NO